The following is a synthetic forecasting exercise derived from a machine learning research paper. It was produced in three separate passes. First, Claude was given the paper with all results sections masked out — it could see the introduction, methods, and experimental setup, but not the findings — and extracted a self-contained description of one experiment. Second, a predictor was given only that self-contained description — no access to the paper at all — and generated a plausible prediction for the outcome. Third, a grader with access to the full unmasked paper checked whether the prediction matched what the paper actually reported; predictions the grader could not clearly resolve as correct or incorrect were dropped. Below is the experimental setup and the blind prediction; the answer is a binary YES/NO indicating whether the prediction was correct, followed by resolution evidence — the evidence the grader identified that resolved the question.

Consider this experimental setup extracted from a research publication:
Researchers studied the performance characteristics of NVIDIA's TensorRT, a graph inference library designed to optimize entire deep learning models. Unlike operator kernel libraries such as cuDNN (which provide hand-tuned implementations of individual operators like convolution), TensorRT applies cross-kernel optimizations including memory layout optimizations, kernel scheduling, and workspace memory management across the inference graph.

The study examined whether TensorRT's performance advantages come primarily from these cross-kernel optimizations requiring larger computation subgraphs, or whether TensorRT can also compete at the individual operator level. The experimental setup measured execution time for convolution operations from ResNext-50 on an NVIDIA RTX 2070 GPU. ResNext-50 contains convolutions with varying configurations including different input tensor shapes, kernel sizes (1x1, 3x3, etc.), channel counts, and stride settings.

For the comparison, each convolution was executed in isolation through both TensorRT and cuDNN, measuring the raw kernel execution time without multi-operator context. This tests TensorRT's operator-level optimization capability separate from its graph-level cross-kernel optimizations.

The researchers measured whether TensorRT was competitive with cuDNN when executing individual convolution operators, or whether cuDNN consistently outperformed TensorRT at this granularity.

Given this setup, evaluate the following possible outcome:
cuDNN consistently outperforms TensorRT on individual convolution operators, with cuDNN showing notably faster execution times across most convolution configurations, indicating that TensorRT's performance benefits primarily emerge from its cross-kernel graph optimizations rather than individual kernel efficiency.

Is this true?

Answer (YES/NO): NO